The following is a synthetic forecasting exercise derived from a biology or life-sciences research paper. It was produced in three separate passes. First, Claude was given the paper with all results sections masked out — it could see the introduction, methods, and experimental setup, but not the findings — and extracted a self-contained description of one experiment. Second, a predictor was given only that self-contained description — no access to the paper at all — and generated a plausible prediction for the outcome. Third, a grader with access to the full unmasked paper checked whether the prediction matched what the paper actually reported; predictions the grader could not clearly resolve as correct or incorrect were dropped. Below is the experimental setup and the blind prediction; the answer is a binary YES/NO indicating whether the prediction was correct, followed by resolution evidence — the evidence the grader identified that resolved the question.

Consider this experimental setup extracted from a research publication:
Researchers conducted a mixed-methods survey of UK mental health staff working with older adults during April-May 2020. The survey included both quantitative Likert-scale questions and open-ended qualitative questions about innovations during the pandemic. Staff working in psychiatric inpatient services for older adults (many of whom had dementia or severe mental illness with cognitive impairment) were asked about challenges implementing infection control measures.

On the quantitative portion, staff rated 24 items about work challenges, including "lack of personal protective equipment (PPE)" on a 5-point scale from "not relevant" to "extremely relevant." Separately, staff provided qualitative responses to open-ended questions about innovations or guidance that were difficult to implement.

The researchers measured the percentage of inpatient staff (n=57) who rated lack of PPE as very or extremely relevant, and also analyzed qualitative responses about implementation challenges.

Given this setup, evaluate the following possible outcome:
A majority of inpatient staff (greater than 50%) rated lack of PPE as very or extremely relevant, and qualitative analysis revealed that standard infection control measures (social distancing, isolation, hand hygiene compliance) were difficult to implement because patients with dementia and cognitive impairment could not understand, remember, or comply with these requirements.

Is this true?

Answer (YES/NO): NO